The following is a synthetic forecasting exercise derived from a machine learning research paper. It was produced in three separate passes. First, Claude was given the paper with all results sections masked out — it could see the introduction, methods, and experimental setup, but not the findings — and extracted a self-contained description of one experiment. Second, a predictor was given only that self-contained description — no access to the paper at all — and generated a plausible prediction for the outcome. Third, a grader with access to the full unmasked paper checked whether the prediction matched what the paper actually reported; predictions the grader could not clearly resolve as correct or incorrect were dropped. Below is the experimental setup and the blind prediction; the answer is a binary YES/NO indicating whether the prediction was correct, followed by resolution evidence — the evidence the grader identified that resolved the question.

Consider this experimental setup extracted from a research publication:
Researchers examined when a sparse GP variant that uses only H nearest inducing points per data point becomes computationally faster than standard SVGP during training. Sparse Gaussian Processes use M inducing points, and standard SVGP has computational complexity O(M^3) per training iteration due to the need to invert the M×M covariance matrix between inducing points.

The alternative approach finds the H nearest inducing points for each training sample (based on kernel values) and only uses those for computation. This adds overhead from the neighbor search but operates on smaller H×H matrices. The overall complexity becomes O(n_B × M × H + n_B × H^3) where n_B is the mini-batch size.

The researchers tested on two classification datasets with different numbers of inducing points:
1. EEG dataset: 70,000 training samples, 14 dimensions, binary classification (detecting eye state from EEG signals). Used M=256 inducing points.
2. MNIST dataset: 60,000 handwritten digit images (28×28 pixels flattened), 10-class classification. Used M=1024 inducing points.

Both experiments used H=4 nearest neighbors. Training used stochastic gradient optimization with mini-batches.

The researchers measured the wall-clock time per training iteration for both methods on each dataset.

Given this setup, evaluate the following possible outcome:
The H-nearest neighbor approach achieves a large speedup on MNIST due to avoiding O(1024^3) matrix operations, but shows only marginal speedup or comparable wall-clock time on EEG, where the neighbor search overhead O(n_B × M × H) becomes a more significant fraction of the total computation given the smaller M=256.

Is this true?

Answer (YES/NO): NO